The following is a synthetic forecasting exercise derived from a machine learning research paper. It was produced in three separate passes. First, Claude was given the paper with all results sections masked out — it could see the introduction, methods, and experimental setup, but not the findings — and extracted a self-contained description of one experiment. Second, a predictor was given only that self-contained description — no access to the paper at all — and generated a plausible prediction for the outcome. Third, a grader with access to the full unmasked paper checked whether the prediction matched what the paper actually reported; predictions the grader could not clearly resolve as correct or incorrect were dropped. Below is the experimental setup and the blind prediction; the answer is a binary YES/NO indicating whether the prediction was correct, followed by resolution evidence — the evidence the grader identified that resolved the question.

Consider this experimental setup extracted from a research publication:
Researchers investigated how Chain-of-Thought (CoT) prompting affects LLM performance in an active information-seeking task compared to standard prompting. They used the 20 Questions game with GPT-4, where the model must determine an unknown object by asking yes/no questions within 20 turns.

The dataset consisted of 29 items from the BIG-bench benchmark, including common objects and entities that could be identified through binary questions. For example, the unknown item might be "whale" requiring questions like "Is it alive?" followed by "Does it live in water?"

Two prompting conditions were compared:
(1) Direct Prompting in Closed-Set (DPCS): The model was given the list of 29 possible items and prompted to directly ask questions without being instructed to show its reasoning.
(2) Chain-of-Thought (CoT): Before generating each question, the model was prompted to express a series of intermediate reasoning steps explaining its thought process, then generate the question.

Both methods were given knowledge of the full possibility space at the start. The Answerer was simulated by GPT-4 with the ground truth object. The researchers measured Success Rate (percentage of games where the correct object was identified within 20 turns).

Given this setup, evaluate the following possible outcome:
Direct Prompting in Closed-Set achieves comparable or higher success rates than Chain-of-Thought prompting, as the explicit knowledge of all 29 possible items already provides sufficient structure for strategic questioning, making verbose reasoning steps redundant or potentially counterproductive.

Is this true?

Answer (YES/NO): YES